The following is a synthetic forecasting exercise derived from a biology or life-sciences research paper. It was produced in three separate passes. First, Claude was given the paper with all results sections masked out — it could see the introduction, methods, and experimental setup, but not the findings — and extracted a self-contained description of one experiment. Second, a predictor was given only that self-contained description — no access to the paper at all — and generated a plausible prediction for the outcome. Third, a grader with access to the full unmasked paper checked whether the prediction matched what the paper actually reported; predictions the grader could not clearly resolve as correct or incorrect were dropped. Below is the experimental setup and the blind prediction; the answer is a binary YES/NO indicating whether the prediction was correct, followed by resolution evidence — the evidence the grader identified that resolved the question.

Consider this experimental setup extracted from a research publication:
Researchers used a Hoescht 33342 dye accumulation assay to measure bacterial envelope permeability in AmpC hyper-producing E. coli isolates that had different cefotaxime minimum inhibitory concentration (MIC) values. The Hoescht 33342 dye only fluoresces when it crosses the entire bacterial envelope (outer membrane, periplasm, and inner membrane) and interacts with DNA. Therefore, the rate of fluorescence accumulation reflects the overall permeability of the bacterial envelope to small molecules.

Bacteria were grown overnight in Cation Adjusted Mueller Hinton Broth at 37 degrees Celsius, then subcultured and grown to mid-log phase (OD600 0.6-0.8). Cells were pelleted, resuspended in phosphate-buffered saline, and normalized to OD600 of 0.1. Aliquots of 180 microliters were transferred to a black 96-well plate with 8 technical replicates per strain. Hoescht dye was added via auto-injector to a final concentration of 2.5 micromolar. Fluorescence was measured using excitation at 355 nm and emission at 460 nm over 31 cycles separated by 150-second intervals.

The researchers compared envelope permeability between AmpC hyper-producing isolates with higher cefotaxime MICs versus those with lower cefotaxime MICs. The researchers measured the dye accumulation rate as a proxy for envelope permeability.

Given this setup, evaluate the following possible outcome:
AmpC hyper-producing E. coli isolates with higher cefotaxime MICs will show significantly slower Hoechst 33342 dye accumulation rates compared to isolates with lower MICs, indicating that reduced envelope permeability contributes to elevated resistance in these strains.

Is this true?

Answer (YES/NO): NO